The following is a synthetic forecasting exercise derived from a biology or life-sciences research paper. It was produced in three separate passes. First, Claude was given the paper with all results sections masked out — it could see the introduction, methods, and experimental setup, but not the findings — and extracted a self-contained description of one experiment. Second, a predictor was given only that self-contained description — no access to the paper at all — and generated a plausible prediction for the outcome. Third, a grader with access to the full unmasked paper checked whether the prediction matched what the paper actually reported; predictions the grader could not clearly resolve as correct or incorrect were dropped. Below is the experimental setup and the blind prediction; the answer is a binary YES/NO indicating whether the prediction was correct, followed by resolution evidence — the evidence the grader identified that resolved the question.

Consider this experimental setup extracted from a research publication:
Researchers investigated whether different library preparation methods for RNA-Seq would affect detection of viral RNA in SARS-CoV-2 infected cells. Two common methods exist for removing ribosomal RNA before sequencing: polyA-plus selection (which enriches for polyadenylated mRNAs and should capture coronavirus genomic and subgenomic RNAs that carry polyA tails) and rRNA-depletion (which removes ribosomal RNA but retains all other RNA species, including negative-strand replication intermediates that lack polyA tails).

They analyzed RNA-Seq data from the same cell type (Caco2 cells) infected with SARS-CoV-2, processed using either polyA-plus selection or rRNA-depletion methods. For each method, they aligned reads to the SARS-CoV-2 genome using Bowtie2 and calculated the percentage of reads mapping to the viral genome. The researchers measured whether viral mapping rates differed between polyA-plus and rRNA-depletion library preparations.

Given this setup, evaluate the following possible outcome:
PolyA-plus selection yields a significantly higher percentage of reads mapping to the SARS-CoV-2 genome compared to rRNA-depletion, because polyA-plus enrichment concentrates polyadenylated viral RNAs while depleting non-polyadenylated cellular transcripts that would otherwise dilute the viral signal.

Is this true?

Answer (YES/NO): NO